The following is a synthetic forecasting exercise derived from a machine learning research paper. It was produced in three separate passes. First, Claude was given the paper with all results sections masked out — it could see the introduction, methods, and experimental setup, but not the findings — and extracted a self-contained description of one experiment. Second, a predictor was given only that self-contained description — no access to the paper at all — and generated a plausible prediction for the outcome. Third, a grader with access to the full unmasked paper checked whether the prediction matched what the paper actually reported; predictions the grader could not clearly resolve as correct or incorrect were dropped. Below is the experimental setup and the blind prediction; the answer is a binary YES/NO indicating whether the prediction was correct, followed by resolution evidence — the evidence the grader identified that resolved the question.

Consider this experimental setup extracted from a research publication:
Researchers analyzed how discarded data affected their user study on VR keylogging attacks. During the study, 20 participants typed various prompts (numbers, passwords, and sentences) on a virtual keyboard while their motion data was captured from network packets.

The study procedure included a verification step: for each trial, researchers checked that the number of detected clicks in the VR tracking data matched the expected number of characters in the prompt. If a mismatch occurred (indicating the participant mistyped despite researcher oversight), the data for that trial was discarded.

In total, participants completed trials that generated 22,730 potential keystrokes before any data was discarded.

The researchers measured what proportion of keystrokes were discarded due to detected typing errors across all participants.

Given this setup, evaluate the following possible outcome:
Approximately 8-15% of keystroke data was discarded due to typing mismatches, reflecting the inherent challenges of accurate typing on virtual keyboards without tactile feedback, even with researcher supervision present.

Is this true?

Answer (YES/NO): NO